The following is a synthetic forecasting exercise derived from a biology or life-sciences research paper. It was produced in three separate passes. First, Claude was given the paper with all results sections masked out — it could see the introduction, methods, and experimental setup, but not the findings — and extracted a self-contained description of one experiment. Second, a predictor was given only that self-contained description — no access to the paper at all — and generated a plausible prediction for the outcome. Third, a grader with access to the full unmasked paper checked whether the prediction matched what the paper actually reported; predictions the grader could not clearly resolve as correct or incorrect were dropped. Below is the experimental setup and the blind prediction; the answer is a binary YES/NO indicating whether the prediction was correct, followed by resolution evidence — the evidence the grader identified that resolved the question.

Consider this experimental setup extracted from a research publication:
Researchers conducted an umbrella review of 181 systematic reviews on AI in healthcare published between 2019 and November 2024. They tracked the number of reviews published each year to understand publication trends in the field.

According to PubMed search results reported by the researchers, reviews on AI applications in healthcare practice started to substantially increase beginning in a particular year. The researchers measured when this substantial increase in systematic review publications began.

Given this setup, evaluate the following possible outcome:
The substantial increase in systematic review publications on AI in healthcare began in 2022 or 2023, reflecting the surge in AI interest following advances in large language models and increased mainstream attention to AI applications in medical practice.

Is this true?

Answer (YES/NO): NO